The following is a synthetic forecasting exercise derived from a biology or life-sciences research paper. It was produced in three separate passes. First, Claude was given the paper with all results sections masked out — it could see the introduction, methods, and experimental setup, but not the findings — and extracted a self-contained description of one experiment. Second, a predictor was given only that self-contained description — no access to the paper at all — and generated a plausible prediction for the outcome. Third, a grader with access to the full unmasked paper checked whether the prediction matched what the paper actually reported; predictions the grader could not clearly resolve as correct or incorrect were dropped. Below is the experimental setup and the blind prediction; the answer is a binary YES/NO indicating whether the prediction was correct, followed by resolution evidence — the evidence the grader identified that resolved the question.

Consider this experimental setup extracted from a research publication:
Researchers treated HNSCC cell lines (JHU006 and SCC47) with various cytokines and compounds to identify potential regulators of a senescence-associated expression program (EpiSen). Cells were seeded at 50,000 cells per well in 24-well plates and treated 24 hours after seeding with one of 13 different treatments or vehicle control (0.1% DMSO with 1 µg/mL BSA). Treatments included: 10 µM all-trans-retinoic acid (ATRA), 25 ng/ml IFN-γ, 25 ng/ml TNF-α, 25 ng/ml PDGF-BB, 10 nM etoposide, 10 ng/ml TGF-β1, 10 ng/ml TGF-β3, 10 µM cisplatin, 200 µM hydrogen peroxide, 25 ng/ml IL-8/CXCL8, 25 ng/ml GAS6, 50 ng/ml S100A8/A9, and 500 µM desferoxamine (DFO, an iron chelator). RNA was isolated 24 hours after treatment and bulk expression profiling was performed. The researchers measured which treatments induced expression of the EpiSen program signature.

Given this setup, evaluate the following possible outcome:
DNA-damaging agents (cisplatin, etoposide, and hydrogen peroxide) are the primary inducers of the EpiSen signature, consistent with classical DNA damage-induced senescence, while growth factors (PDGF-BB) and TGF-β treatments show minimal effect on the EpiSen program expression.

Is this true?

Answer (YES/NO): NO